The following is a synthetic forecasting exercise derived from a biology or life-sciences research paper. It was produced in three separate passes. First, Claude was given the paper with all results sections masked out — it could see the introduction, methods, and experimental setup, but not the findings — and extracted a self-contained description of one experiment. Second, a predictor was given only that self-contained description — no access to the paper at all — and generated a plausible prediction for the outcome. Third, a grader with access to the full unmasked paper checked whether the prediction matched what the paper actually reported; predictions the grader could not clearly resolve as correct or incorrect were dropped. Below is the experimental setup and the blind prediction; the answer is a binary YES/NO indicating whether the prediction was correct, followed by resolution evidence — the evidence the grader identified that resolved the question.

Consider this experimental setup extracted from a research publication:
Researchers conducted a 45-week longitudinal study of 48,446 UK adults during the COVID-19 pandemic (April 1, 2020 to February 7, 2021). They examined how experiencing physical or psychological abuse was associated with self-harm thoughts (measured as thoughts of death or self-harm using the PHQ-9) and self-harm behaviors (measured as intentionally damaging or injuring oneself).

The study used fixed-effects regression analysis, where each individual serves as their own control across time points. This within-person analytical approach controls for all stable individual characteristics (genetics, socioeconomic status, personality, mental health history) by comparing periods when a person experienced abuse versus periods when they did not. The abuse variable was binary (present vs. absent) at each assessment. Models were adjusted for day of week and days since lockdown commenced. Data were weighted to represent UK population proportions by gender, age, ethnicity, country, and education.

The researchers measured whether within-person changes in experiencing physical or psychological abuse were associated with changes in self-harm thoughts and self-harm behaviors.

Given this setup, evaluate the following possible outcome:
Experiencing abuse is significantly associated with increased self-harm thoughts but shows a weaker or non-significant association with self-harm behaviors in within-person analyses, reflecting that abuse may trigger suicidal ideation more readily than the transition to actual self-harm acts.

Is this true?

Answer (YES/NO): NO